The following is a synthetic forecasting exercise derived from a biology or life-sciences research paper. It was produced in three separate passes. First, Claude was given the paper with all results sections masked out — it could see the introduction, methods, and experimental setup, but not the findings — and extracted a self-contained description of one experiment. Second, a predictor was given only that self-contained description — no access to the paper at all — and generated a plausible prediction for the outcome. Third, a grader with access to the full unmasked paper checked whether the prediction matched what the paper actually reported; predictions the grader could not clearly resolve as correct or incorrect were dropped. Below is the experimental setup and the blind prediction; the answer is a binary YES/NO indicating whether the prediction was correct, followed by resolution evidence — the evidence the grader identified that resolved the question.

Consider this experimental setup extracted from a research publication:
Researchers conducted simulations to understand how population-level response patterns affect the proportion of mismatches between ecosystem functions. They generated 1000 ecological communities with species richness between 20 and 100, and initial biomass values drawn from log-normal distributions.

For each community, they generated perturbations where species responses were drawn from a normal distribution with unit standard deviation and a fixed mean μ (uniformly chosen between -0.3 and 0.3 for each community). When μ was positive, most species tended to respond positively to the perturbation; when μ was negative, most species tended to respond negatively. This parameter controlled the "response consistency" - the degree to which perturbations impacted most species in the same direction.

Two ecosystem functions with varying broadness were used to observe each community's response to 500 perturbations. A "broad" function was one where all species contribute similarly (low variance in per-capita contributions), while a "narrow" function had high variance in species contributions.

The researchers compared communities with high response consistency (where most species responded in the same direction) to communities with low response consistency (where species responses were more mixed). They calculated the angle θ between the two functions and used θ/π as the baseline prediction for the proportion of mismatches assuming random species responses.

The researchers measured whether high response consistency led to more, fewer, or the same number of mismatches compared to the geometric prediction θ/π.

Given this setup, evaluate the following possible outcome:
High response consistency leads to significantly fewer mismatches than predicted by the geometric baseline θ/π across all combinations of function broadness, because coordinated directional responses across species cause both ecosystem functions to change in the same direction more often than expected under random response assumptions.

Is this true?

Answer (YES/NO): NO